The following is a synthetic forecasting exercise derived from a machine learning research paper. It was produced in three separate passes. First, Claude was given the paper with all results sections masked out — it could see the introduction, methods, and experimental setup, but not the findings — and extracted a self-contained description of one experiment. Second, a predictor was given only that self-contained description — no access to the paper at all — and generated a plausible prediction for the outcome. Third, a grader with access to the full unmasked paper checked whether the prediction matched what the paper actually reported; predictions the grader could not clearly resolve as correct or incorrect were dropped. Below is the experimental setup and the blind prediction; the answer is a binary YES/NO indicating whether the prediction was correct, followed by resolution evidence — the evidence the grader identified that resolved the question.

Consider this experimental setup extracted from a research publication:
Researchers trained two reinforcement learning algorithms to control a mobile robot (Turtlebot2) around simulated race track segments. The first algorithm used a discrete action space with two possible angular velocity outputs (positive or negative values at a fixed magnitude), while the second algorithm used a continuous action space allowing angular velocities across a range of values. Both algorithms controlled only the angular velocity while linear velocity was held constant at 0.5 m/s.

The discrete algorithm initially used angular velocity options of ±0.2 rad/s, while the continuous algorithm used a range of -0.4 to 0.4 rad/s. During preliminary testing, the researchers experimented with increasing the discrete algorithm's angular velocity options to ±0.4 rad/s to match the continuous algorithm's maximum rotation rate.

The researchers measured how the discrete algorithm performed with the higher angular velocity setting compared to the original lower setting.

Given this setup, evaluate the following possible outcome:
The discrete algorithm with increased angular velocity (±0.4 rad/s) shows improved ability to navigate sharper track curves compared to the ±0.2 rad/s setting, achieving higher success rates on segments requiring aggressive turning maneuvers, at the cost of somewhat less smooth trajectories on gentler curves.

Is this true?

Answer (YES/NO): NO